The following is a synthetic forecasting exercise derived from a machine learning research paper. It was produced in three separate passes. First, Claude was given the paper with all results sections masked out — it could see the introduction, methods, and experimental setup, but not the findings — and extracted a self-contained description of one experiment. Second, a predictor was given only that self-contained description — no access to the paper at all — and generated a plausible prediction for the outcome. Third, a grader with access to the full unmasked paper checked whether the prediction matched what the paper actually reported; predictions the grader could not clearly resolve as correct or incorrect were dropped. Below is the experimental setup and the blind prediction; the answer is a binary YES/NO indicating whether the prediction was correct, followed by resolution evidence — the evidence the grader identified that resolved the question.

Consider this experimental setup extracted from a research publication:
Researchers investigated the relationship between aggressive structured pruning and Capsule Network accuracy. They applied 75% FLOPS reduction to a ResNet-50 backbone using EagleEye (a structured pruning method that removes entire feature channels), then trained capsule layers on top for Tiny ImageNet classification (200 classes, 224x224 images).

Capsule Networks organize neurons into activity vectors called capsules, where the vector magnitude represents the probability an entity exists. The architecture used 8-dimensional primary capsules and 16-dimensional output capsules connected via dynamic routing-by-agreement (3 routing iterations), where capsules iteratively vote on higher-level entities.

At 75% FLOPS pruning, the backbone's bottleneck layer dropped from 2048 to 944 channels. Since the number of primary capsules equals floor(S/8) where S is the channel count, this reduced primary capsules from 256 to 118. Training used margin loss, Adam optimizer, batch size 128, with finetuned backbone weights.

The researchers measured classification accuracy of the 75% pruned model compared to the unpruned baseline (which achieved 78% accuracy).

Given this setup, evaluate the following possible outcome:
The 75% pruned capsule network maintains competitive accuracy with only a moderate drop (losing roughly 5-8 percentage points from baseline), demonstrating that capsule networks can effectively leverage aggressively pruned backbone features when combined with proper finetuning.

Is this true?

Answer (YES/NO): NO